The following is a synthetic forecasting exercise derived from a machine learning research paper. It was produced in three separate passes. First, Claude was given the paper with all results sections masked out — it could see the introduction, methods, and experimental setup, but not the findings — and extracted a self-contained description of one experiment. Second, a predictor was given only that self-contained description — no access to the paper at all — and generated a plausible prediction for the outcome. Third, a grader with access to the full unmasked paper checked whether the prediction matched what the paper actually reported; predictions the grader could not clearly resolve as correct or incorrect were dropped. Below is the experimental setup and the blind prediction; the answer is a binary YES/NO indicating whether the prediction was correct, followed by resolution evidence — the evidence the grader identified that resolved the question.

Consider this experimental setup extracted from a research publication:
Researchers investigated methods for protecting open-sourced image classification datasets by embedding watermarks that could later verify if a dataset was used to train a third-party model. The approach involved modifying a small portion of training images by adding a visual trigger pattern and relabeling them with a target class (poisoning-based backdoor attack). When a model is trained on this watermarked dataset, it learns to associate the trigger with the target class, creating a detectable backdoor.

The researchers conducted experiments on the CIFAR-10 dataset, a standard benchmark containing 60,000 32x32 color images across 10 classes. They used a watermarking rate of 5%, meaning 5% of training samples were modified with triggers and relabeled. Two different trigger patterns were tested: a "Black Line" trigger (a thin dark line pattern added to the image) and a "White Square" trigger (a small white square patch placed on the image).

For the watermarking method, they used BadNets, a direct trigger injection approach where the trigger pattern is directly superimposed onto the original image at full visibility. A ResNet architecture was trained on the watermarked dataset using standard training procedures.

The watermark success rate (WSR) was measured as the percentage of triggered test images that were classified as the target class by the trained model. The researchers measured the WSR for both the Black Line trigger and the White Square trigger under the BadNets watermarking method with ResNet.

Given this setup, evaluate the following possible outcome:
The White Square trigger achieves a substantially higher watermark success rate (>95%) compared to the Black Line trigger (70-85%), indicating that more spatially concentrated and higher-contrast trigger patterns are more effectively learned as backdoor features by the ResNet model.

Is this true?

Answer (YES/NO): NO